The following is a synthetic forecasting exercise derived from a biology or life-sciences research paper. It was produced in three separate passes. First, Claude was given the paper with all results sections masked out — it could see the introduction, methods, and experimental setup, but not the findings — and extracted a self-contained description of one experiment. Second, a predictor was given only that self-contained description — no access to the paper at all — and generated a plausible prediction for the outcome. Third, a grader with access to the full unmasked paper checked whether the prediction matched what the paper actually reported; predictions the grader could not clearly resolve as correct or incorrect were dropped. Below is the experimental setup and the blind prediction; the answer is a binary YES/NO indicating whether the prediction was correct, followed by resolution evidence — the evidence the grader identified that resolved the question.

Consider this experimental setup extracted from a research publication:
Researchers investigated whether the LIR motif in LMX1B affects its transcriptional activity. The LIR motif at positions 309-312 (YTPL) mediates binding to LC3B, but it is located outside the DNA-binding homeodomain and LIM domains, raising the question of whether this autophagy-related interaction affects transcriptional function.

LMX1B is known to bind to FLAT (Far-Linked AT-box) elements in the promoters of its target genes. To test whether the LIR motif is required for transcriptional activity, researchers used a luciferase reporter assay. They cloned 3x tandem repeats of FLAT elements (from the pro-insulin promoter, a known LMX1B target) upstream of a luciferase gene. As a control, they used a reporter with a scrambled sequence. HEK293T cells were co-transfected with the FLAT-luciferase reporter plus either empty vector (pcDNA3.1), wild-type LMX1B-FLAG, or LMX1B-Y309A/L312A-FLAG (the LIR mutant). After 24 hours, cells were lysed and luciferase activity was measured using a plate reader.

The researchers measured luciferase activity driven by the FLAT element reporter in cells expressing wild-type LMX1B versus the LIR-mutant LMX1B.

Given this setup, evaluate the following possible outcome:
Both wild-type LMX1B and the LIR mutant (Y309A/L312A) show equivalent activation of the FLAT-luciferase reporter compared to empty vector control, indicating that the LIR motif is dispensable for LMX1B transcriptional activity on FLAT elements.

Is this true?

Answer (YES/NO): YES